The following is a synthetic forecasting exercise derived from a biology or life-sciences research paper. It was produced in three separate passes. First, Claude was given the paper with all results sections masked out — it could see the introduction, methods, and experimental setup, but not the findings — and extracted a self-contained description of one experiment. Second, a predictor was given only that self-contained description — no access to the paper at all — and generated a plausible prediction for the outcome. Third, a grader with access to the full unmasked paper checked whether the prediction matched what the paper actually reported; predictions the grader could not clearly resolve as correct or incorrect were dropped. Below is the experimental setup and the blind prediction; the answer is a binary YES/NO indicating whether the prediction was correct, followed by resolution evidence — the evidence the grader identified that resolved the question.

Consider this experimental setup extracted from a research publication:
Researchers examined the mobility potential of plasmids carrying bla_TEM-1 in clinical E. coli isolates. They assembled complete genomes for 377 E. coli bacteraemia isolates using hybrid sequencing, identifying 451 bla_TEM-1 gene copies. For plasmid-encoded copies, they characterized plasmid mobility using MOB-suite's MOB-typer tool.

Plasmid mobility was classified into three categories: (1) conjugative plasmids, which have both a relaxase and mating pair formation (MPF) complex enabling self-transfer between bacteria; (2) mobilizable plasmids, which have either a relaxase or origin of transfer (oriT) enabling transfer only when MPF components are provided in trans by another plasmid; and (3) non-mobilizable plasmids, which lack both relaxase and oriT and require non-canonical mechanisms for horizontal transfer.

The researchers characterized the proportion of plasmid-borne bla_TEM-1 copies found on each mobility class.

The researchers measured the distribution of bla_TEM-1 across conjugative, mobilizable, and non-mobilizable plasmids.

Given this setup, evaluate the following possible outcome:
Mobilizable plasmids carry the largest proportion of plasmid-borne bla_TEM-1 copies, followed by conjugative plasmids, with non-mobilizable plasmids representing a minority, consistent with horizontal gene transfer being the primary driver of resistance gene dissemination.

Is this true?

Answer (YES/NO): NO